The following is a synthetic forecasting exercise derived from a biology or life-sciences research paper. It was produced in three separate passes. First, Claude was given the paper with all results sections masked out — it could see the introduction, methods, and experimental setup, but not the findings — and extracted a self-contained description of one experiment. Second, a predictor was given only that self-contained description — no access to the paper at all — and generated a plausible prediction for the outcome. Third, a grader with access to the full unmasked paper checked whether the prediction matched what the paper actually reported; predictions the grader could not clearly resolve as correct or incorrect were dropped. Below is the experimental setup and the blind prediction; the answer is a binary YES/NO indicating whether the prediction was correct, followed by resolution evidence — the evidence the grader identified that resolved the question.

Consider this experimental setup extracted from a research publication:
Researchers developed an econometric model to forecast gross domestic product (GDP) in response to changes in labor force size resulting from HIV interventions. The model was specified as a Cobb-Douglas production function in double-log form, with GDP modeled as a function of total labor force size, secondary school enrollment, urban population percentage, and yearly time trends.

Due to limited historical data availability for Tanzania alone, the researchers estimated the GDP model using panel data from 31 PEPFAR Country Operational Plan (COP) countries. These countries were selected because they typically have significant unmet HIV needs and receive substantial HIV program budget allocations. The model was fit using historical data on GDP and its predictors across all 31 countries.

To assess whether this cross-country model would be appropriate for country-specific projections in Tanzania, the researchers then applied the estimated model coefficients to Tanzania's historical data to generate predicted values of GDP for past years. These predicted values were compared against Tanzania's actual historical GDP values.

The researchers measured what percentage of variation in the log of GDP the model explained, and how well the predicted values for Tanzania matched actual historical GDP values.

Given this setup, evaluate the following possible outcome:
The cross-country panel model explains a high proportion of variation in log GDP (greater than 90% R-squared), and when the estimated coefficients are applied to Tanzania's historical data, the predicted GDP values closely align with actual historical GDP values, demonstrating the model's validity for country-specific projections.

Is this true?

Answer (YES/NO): YES